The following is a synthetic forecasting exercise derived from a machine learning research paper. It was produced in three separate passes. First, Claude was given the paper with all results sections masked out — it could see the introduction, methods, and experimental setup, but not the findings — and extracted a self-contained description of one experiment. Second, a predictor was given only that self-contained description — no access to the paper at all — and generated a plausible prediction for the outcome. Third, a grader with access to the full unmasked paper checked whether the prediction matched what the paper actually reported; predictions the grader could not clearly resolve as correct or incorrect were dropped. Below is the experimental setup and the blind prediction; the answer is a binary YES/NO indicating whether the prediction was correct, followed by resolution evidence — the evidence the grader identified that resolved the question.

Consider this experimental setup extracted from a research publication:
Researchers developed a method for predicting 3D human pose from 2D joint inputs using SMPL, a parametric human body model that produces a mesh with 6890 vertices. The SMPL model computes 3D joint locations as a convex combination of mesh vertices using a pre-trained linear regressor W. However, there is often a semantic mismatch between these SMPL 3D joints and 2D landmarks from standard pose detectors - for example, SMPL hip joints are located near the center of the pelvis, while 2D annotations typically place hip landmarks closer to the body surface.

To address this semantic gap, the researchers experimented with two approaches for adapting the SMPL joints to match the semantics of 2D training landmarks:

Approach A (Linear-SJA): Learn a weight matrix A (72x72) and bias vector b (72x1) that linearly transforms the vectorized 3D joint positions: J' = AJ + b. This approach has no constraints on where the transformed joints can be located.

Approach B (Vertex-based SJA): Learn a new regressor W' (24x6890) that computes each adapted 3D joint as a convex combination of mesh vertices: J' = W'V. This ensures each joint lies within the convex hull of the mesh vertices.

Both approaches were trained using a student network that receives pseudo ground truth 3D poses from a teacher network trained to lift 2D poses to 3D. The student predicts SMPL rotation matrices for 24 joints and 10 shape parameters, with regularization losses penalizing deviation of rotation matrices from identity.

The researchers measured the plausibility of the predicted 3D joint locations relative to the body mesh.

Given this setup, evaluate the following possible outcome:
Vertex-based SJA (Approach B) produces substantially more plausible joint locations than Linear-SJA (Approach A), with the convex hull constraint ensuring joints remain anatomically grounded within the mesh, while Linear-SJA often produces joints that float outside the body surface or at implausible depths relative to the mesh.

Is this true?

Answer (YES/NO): YES